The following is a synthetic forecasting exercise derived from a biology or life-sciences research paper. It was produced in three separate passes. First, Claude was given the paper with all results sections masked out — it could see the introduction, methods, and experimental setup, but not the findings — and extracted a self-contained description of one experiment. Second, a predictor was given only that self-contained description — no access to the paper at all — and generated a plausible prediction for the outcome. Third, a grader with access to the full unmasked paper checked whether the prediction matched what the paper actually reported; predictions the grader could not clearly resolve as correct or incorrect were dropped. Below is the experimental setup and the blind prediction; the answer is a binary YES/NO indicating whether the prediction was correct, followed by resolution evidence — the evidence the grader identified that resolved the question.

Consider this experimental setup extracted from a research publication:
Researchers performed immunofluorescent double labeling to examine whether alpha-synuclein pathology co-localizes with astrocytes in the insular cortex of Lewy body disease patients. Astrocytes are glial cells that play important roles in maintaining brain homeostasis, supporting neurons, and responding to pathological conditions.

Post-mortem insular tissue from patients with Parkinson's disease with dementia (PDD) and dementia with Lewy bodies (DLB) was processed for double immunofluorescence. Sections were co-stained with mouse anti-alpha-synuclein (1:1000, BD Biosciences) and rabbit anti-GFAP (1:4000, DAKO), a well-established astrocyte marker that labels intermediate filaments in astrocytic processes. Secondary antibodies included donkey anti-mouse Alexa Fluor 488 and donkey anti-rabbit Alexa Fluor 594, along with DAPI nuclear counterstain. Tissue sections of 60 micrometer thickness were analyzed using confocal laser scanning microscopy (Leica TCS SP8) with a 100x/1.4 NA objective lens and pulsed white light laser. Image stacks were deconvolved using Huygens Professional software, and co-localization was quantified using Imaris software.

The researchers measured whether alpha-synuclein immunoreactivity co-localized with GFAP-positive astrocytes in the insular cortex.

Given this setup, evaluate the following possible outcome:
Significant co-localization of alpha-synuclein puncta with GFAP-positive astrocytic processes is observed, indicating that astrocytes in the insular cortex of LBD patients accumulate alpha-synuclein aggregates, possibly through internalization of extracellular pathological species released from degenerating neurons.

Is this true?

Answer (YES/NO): YES